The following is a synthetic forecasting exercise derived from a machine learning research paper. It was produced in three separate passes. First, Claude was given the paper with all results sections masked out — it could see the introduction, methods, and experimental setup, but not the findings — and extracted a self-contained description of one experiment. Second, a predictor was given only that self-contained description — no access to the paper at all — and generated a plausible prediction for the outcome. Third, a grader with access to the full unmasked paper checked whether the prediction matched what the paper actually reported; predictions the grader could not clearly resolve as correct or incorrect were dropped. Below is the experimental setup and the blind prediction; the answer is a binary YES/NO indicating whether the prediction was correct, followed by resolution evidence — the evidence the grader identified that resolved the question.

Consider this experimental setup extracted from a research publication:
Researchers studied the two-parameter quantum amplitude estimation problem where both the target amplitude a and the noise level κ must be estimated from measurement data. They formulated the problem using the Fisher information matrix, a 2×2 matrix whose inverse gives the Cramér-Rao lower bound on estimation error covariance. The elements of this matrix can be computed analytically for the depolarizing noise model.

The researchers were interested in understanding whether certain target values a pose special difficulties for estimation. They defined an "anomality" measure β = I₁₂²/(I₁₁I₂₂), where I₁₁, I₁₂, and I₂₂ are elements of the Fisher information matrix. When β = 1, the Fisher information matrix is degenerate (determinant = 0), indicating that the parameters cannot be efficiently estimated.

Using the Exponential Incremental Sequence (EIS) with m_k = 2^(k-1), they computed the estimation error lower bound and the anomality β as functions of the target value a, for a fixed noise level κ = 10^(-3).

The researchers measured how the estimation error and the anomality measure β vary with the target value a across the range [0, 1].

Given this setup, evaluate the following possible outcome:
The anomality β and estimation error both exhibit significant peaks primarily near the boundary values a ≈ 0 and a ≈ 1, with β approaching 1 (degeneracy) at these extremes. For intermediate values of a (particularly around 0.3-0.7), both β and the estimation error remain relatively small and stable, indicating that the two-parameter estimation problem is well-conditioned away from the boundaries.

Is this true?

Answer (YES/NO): NO